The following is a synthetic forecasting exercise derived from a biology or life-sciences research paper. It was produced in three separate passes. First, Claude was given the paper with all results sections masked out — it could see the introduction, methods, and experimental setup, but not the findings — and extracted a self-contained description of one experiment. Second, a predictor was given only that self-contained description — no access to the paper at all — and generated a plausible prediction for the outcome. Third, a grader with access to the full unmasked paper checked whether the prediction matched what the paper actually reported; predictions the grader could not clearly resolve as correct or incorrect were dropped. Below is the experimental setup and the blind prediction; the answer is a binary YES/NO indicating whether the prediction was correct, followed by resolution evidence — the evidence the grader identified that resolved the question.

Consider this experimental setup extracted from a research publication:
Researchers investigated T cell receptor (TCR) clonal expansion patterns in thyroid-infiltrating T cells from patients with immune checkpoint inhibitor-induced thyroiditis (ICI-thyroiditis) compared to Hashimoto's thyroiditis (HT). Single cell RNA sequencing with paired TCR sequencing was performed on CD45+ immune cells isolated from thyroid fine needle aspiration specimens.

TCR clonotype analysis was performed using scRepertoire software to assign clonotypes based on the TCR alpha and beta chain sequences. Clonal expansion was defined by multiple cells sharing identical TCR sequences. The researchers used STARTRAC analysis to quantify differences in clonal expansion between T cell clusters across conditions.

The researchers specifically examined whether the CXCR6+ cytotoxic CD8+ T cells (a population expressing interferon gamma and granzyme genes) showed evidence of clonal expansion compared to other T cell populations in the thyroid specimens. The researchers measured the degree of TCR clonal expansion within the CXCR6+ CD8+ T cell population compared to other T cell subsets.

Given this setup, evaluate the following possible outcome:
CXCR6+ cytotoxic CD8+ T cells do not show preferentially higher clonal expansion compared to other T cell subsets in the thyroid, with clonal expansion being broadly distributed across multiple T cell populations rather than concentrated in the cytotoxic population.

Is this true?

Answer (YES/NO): NO